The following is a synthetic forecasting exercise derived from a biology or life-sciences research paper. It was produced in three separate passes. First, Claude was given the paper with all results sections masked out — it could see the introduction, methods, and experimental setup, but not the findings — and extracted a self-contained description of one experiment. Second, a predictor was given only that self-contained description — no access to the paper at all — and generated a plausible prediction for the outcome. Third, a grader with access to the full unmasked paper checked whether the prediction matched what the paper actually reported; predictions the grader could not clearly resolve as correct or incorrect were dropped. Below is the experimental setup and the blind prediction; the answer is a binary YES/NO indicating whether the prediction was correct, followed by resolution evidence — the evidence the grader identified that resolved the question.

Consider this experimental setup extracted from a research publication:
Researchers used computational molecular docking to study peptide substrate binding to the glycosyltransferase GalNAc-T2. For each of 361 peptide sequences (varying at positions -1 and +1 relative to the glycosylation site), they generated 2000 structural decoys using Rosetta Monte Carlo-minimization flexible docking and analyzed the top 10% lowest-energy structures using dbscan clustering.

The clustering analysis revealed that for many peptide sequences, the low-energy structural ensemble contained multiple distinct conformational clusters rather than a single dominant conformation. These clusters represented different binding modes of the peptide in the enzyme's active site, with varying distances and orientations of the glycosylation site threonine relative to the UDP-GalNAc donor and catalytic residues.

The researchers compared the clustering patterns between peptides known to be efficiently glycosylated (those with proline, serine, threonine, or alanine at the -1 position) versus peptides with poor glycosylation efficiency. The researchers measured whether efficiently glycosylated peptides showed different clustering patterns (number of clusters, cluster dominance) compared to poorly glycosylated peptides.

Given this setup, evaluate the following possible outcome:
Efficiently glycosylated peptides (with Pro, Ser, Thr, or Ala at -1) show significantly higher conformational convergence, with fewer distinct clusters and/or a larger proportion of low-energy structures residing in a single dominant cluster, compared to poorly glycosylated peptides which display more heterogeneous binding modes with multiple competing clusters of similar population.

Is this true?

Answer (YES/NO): NO